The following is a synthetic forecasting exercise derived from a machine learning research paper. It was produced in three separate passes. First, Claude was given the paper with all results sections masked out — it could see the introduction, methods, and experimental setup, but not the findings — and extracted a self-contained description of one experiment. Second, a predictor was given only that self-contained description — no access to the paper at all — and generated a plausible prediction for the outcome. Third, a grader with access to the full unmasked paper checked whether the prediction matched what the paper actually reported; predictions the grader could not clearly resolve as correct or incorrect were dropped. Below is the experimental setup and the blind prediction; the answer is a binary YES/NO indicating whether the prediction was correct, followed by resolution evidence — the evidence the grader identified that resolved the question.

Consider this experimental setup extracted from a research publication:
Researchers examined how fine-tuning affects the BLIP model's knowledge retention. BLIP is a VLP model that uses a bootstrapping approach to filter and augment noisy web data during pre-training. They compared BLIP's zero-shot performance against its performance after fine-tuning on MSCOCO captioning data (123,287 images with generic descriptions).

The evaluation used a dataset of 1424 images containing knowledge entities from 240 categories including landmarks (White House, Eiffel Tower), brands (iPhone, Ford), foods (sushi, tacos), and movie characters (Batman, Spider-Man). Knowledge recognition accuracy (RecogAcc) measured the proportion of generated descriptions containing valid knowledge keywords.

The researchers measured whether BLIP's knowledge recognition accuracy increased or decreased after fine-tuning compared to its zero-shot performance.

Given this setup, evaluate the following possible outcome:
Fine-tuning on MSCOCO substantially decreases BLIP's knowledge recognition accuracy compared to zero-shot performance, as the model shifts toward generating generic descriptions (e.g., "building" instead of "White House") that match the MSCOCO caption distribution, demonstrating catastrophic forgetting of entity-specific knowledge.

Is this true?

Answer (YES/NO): YES